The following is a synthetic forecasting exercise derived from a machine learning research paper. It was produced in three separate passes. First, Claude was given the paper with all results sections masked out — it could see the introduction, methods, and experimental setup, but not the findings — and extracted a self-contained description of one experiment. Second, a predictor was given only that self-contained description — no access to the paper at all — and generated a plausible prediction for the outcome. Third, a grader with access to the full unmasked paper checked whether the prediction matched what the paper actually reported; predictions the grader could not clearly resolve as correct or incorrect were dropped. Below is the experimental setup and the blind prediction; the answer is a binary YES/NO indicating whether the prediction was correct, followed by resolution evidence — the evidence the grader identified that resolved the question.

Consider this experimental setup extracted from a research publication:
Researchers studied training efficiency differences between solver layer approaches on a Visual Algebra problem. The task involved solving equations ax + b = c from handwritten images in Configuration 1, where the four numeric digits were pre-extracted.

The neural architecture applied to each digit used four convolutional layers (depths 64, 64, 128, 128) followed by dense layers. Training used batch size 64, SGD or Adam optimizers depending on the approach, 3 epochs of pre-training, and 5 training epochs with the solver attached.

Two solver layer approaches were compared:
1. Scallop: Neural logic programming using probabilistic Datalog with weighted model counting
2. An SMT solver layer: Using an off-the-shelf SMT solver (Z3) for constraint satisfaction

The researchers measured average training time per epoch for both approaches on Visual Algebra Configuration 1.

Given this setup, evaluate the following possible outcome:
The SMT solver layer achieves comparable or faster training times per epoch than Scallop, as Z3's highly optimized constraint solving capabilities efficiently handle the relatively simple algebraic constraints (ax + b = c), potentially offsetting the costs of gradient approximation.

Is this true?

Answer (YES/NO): YES